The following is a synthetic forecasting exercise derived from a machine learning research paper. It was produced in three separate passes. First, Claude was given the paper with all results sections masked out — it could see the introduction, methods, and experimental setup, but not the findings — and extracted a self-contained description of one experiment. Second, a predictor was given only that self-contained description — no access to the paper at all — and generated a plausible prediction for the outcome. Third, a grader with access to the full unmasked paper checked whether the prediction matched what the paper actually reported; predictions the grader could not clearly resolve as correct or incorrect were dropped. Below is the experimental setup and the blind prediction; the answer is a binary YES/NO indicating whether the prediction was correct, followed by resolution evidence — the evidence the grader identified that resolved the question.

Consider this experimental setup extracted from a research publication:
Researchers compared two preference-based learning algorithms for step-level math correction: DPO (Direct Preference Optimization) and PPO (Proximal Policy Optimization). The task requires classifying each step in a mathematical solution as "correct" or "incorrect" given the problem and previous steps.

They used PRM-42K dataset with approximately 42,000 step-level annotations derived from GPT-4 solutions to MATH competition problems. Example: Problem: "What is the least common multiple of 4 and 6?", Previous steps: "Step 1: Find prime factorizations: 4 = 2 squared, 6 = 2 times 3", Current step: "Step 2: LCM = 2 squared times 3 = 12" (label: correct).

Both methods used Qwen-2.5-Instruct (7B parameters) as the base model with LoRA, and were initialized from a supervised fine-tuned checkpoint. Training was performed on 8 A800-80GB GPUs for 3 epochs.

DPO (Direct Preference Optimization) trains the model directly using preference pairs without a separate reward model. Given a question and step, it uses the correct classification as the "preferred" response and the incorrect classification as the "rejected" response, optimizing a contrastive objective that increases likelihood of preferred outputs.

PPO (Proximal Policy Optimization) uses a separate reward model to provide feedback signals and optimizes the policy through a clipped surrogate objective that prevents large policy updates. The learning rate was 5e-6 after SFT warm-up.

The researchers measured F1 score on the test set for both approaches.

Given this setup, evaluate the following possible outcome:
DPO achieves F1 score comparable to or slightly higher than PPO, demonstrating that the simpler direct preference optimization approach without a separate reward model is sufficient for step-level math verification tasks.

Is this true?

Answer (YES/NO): NO